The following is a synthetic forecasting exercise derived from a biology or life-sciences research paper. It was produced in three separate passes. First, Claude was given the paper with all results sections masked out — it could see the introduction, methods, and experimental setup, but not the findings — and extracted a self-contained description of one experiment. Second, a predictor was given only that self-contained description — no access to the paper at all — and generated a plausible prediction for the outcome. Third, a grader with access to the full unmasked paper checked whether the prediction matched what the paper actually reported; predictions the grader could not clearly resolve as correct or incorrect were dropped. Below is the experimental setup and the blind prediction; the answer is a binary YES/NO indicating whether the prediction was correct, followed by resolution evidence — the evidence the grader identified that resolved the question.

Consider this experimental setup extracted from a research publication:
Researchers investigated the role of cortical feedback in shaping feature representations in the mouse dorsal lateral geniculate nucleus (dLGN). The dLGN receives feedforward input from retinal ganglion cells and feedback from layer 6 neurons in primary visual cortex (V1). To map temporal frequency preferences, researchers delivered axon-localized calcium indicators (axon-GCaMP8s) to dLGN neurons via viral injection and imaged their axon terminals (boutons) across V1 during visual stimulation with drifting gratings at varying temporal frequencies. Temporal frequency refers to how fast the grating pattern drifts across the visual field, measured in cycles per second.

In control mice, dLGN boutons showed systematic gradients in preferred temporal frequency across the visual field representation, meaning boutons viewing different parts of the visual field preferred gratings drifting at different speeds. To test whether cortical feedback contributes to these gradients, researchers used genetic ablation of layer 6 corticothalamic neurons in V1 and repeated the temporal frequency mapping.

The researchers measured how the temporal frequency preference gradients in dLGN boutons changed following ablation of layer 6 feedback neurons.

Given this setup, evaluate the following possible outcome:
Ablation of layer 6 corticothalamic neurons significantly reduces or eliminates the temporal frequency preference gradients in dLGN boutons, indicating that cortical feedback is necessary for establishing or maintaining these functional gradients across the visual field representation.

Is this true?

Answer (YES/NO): NO